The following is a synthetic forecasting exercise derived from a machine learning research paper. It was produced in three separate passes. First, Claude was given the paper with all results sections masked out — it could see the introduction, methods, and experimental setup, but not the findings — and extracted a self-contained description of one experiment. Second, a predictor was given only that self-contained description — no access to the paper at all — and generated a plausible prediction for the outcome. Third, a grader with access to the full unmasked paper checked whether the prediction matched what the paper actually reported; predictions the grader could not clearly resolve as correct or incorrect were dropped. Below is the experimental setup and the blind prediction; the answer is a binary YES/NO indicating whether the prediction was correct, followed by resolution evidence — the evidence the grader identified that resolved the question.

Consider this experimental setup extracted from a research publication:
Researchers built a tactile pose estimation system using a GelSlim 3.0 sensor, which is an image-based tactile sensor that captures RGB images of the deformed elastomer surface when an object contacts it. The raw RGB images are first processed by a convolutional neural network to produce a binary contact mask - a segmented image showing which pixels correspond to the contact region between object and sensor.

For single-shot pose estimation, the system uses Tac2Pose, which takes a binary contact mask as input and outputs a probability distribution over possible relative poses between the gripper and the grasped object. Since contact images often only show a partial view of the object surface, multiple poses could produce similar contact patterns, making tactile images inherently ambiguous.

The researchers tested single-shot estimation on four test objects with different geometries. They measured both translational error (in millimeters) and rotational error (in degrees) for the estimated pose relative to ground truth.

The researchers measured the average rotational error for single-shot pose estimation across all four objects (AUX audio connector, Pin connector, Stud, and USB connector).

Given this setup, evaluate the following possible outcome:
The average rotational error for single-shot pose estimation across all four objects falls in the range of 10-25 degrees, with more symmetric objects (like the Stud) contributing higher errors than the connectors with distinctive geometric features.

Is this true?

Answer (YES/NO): NO